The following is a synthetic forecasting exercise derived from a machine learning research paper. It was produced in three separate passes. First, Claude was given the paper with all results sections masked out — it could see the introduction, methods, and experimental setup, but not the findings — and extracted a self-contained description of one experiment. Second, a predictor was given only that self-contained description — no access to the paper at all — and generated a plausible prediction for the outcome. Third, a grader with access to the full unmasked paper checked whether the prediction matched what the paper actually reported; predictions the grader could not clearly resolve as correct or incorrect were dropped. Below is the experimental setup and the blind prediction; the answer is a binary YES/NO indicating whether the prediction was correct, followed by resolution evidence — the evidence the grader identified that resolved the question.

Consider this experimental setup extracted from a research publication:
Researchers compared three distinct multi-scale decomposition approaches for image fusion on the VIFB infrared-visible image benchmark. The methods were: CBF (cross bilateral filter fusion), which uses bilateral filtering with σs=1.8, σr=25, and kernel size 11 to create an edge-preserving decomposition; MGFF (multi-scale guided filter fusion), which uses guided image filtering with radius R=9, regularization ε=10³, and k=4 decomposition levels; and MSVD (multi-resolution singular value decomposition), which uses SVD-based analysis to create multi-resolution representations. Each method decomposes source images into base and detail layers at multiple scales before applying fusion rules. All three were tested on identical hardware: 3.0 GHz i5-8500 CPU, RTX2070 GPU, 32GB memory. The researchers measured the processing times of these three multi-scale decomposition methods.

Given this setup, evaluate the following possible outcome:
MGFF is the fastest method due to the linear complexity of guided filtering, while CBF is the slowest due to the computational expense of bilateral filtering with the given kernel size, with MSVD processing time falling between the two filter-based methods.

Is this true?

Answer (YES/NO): NO